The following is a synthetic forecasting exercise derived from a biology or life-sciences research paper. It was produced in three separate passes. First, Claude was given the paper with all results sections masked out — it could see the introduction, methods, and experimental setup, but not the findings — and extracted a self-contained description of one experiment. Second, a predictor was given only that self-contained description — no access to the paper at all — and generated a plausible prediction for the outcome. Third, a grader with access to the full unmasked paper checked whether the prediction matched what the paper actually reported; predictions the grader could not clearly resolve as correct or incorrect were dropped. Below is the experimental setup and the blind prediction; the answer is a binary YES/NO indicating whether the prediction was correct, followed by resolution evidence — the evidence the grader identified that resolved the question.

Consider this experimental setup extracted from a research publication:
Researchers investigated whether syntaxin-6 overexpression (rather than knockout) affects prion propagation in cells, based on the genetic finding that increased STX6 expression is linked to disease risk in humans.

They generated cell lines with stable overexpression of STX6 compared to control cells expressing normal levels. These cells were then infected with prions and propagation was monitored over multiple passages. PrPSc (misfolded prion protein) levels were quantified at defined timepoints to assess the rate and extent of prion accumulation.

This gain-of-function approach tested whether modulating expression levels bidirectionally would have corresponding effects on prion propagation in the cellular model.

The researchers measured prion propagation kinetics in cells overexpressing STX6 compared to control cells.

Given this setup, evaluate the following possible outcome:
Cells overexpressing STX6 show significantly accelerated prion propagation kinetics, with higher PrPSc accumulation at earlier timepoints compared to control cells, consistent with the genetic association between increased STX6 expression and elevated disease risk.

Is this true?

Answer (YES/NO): NO